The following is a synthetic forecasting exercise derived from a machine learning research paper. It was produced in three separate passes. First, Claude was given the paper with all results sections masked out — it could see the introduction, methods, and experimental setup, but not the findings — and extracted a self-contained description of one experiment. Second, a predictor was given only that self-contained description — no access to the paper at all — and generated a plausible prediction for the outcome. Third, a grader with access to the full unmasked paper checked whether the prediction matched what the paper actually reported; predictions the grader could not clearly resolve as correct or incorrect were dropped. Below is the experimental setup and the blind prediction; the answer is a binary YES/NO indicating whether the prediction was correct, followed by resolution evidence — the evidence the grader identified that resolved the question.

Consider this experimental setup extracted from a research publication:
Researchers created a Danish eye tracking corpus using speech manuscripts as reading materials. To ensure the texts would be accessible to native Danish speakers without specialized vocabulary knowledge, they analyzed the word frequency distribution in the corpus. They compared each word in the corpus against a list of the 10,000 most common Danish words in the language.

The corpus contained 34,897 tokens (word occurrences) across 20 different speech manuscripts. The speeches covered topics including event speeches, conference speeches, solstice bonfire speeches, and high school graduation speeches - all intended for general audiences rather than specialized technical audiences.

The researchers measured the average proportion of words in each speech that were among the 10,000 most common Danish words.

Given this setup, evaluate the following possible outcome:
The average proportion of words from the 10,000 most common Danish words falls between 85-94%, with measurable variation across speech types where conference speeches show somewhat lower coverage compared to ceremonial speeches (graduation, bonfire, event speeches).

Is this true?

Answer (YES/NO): NO